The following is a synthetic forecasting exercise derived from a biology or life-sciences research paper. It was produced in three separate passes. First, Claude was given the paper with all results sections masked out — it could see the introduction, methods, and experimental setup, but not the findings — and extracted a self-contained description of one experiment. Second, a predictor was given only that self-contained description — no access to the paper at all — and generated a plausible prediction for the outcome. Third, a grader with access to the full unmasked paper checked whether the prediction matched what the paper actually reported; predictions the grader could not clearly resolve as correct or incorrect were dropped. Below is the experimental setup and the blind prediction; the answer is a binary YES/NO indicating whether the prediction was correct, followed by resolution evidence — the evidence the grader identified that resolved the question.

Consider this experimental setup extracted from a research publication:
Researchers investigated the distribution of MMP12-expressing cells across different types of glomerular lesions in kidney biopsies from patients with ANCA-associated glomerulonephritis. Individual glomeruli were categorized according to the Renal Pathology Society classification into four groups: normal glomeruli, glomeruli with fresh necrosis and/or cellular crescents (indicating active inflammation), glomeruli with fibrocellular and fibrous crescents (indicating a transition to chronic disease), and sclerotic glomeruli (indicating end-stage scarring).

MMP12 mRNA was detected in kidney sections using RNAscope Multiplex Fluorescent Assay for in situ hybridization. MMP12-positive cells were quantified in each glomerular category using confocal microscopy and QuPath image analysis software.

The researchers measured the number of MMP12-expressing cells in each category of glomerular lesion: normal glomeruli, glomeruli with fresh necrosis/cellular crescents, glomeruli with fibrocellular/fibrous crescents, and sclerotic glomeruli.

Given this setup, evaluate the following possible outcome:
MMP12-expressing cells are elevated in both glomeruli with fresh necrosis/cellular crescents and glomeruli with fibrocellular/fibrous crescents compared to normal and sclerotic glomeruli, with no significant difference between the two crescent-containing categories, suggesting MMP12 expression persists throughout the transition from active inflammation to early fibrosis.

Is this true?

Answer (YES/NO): NO